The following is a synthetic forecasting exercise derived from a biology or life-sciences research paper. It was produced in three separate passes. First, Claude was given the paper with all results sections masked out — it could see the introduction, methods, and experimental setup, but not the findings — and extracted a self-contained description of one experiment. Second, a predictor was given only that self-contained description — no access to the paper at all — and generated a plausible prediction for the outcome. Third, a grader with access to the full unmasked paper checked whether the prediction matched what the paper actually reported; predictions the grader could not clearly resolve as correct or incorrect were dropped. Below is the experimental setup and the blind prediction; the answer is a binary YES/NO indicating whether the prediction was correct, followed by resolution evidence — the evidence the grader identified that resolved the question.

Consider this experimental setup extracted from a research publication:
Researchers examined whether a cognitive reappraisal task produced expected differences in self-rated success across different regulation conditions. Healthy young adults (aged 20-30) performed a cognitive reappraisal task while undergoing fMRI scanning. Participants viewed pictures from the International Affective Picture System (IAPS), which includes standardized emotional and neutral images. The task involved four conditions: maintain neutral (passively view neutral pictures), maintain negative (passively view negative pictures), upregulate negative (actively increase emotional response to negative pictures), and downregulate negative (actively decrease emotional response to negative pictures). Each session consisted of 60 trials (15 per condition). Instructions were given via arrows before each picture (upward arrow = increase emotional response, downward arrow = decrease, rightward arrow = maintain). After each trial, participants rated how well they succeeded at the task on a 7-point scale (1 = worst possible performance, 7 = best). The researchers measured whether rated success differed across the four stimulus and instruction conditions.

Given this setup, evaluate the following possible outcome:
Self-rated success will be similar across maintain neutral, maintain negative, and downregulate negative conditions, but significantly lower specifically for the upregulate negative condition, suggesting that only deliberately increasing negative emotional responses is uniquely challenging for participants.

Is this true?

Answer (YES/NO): NO